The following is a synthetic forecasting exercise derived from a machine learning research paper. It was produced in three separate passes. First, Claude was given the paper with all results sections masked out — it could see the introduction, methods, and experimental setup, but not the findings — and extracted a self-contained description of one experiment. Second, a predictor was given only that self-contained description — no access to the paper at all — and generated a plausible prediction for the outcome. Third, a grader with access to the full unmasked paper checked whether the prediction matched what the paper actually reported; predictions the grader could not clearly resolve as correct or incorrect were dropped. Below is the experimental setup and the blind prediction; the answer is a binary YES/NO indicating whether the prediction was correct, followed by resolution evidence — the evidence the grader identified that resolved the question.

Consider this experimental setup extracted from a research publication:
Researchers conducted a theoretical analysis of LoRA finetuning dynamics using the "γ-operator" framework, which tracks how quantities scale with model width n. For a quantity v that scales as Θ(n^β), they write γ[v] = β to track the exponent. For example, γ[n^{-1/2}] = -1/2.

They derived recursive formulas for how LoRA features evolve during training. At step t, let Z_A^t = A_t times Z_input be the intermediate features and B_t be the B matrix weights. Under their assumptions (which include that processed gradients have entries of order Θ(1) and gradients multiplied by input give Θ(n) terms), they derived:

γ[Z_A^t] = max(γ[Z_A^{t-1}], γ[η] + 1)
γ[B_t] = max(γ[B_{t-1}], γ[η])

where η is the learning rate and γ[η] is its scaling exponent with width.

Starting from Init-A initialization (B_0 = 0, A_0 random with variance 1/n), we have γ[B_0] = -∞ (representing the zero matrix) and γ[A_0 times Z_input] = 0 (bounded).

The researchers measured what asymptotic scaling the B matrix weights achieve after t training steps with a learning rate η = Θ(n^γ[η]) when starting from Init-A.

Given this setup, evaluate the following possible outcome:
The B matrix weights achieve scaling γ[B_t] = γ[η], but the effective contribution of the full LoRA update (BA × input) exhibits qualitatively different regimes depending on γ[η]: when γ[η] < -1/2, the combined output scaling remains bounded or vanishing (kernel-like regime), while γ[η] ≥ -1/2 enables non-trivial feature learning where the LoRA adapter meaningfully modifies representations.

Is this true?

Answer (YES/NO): NO